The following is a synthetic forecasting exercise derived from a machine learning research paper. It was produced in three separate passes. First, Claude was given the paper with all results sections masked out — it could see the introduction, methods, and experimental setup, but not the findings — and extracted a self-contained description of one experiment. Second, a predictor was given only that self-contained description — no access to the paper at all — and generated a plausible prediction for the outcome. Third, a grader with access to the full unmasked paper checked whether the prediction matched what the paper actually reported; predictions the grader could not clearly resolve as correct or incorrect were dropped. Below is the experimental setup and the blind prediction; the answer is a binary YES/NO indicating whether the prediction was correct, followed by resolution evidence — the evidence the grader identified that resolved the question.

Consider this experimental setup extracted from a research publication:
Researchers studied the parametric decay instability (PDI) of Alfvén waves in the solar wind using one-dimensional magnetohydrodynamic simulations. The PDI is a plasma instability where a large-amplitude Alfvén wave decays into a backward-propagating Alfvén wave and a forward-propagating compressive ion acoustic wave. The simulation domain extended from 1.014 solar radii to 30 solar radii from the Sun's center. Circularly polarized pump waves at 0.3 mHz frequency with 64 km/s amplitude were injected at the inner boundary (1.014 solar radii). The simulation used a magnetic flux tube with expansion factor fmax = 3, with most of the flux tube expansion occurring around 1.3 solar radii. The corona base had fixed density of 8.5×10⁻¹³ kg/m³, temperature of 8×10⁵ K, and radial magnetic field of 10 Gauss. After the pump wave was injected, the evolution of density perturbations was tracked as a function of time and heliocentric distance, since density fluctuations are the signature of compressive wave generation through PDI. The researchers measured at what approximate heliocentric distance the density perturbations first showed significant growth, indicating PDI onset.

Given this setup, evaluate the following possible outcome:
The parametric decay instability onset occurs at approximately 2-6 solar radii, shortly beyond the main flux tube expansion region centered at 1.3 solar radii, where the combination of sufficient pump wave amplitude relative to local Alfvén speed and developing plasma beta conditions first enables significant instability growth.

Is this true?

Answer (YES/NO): NO